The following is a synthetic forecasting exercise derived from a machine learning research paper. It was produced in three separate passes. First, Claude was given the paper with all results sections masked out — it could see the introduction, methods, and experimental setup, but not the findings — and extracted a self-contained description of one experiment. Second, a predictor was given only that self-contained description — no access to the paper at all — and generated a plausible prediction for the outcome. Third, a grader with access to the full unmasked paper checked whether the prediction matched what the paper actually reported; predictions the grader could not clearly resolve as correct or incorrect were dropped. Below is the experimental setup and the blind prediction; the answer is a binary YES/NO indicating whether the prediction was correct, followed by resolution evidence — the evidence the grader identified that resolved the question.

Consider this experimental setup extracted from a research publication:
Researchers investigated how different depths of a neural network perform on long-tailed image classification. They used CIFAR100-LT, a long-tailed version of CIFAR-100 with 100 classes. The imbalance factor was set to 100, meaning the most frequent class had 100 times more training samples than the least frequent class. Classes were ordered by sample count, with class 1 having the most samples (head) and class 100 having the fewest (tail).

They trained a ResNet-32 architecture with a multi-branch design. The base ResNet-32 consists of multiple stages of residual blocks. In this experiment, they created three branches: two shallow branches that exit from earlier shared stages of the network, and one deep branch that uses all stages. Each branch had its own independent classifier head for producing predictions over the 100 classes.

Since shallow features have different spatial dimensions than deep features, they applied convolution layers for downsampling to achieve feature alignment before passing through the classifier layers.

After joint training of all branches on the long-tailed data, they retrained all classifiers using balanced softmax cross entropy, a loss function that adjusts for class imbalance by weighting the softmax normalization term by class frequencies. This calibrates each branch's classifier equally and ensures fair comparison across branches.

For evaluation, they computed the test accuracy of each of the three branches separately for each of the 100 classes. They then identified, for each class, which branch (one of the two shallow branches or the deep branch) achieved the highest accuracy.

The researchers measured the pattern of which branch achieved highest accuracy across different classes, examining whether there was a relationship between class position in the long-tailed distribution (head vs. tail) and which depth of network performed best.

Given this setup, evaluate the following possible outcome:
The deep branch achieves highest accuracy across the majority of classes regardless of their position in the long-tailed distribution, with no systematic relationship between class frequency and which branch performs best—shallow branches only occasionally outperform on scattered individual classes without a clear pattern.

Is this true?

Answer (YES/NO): NO